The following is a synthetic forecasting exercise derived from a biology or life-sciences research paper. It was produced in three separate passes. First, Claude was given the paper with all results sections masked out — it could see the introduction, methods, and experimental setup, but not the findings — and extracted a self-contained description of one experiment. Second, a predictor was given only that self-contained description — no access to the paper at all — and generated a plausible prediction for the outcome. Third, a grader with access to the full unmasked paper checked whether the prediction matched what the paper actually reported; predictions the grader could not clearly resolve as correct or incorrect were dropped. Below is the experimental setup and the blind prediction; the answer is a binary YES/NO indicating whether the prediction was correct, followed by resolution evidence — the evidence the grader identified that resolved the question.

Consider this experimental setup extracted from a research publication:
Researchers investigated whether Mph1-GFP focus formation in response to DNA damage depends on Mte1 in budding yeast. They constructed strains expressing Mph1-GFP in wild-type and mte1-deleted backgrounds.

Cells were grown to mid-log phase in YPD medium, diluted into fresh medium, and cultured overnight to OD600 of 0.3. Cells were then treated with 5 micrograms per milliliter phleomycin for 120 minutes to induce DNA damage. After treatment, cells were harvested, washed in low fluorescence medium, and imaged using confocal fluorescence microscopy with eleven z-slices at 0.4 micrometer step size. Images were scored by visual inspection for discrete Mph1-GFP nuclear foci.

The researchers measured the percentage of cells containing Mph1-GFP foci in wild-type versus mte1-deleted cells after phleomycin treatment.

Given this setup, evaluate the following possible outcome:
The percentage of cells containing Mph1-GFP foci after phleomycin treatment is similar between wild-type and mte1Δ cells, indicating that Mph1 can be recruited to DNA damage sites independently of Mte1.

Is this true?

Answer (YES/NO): NO